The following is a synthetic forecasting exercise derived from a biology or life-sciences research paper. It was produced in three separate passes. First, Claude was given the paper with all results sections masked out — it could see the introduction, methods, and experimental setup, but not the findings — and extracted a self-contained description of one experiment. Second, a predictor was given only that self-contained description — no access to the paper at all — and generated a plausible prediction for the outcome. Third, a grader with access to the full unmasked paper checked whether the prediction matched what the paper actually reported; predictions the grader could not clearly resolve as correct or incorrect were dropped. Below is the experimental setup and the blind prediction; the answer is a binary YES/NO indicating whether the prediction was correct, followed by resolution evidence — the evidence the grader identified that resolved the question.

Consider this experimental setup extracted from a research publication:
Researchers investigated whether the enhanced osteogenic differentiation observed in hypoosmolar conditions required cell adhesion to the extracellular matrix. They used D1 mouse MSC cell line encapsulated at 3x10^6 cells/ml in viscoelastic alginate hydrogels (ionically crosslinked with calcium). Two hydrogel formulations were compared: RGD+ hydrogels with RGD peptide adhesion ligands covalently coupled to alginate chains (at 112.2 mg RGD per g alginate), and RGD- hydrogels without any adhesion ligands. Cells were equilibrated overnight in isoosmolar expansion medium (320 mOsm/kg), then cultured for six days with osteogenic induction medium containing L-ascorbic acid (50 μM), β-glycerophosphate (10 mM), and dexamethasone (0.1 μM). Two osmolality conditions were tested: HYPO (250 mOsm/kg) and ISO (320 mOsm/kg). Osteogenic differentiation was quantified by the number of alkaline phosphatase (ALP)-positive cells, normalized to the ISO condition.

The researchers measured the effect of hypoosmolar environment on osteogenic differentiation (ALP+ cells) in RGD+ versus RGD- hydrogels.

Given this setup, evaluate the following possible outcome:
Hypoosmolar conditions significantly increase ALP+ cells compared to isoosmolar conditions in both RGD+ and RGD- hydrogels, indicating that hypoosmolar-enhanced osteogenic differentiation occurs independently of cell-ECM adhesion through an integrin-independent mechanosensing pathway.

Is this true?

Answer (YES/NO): NO